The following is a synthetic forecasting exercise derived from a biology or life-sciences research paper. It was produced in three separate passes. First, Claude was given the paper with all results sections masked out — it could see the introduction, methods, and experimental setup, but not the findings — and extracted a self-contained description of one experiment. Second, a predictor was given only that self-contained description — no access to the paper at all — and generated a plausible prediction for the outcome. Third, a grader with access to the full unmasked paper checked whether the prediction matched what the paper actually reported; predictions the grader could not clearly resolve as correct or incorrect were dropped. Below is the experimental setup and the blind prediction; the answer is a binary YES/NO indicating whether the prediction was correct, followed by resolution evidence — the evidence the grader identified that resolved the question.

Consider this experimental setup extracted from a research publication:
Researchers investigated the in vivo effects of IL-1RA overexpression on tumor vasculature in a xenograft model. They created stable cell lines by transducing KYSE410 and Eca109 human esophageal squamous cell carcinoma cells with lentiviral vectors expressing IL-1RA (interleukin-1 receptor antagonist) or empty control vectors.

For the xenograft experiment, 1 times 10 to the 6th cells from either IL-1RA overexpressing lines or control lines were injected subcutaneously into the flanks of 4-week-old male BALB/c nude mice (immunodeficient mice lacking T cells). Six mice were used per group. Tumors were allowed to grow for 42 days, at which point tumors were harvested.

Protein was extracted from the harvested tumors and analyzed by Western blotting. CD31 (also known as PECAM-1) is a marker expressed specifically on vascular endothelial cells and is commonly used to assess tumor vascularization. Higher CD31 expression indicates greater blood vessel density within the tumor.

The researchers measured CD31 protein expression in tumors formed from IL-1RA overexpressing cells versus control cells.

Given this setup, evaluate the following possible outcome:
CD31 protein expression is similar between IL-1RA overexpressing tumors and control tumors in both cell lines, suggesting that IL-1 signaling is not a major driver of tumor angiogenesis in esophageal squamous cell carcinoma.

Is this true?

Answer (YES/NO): NO